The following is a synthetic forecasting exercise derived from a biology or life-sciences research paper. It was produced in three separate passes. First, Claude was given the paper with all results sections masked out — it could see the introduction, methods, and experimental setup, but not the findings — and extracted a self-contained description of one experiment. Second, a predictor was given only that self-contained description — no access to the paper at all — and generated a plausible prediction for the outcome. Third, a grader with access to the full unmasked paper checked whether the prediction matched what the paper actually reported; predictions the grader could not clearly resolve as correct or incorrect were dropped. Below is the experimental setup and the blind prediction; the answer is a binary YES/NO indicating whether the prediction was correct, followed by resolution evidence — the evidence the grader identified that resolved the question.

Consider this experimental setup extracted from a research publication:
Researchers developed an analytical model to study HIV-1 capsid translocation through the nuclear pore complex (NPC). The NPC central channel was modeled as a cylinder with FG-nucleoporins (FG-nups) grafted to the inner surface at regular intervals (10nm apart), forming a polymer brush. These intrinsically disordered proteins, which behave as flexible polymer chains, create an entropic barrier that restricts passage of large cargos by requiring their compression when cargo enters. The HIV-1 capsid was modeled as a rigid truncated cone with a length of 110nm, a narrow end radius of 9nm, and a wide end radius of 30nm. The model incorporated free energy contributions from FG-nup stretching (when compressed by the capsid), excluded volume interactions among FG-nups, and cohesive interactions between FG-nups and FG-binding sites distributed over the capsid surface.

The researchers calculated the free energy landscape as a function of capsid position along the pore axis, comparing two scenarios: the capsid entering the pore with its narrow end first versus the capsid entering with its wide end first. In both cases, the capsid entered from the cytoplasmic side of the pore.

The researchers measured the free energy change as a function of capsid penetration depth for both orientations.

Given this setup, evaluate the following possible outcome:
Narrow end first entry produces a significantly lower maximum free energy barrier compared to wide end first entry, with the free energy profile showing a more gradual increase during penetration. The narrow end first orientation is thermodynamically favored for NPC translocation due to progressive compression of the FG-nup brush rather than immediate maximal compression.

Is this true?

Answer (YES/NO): NO